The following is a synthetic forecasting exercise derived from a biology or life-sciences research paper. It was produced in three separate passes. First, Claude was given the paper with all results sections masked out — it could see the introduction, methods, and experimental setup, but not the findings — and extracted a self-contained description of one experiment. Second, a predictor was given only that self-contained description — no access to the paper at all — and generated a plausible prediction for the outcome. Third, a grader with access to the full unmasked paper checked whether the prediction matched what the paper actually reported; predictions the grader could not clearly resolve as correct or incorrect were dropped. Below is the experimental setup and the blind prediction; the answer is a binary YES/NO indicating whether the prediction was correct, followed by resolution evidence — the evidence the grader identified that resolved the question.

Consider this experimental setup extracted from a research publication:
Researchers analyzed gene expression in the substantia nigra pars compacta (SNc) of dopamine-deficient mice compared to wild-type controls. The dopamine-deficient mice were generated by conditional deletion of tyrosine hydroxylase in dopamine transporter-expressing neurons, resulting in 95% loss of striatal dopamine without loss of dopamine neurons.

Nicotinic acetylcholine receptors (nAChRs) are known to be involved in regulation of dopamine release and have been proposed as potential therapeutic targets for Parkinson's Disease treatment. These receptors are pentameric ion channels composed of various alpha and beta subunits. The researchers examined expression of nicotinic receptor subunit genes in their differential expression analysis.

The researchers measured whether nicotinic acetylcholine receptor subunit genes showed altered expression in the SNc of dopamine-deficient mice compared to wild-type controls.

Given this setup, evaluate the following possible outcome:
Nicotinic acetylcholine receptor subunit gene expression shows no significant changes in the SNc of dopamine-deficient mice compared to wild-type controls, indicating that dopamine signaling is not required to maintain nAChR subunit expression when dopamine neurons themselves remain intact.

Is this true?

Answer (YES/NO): NO